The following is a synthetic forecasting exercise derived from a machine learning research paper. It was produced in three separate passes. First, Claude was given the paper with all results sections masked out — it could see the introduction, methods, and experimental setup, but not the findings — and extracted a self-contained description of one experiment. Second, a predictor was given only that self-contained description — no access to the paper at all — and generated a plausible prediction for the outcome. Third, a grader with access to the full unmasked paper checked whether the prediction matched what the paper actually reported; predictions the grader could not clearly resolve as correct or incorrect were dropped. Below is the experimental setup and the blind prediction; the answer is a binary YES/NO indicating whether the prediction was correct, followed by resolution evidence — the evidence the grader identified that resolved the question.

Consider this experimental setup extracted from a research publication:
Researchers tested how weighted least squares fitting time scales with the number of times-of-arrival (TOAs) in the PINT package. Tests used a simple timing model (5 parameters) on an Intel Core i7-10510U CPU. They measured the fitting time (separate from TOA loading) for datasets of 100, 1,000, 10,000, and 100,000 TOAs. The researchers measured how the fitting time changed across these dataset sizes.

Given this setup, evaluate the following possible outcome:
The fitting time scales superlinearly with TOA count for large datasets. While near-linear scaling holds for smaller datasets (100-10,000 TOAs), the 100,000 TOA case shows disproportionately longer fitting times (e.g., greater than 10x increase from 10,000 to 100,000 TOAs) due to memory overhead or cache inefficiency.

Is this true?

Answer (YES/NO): NO